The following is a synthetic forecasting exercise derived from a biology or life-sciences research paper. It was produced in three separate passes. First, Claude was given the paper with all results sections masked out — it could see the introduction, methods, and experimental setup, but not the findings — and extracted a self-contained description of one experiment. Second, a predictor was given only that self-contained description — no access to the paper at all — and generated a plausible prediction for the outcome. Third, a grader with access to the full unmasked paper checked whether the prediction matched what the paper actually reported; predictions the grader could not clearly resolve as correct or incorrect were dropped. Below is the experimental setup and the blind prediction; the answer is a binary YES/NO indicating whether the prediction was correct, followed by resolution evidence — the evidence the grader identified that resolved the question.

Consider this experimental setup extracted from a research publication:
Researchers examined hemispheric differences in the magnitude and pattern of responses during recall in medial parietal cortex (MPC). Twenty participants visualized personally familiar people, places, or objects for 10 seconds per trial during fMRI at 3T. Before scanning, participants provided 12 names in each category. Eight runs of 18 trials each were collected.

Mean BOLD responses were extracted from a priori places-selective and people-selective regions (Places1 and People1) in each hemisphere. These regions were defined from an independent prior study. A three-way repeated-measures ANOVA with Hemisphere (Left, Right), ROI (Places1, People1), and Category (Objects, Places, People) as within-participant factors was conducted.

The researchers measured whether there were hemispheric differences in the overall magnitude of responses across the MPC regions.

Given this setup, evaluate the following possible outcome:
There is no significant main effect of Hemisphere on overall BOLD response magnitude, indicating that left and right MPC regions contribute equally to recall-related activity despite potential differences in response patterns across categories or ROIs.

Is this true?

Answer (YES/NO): NO